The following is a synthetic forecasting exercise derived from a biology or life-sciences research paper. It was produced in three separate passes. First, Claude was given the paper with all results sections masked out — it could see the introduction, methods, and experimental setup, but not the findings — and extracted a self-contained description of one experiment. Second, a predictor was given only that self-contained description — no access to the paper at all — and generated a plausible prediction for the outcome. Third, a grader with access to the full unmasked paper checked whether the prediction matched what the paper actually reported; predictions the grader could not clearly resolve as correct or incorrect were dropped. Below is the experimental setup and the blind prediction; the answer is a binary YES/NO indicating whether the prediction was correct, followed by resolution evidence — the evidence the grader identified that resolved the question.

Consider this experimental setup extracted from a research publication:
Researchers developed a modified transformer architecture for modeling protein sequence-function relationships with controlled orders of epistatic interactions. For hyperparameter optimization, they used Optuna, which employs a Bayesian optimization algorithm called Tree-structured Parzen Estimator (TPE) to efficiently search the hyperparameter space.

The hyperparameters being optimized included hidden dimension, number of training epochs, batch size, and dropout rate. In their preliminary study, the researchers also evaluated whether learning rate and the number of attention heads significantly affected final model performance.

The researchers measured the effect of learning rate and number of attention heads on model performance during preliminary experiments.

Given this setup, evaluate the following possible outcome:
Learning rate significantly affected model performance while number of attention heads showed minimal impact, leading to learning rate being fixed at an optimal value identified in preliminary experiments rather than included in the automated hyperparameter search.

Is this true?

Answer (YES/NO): NO